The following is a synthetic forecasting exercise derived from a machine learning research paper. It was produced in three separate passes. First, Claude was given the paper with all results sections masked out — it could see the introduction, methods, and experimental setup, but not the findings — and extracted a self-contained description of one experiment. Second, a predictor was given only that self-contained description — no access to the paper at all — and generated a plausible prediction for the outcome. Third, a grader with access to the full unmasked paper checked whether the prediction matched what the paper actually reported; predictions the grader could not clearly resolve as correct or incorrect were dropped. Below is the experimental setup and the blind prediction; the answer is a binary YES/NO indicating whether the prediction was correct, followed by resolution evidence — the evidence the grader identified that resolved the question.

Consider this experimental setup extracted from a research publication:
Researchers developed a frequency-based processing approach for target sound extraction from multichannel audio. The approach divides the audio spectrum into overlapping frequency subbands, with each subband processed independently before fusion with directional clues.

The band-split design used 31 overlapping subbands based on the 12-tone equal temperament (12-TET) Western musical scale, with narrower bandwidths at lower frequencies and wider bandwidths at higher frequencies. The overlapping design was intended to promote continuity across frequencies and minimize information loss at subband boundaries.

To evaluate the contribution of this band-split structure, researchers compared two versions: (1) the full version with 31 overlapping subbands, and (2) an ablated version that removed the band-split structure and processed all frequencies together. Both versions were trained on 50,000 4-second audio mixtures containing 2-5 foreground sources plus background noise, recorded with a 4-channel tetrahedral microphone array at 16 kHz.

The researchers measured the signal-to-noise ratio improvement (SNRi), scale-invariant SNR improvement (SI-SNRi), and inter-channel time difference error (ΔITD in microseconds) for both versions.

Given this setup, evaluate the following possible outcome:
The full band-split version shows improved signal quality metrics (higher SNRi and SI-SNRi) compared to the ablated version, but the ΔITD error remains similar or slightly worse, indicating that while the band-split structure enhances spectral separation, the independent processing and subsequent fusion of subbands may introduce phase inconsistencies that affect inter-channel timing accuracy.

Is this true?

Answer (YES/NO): NO